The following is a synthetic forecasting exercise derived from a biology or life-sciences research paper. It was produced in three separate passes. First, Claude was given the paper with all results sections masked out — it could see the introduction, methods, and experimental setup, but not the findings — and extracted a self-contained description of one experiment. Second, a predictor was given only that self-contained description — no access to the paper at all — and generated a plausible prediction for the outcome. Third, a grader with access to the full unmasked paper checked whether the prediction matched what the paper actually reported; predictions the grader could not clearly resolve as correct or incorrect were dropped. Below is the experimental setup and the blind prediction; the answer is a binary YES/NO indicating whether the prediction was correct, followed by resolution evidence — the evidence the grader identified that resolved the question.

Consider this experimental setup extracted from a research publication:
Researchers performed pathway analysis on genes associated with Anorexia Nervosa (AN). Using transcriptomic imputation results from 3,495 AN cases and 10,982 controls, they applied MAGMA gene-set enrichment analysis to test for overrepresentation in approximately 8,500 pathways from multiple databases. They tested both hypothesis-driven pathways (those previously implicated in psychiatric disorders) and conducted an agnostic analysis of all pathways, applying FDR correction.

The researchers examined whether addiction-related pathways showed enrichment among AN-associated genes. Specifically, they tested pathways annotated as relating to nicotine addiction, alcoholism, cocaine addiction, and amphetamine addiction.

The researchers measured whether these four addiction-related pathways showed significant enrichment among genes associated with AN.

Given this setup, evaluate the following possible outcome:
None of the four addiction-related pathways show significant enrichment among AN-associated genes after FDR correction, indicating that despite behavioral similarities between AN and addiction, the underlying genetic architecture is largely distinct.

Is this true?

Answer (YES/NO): NO